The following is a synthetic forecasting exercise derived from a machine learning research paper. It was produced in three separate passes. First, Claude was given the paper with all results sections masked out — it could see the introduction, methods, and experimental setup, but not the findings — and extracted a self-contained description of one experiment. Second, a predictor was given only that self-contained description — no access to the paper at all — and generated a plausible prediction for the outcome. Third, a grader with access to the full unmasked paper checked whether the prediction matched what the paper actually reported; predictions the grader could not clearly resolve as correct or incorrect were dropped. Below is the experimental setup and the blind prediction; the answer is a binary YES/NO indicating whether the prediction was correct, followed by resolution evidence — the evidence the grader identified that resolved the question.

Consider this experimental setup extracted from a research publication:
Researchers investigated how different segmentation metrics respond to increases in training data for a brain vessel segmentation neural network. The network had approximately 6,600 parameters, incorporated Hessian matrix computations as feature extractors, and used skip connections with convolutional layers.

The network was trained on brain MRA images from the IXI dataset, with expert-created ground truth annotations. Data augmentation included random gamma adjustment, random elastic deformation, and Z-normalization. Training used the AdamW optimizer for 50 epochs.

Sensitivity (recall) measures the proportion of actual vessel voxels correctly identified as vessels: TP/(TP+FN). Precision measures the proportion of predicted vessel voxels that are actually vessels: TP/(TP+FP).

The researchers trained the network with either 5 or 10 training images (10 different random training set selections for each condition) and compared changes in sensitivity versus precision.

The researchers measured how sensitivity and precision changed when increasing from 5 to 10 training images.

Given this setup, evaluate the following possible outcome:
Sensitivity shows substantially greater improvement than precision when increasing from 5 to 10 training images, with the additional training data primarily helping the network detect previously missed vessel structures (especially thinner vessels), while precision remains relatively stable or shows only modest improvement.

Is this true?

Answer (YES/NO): YES